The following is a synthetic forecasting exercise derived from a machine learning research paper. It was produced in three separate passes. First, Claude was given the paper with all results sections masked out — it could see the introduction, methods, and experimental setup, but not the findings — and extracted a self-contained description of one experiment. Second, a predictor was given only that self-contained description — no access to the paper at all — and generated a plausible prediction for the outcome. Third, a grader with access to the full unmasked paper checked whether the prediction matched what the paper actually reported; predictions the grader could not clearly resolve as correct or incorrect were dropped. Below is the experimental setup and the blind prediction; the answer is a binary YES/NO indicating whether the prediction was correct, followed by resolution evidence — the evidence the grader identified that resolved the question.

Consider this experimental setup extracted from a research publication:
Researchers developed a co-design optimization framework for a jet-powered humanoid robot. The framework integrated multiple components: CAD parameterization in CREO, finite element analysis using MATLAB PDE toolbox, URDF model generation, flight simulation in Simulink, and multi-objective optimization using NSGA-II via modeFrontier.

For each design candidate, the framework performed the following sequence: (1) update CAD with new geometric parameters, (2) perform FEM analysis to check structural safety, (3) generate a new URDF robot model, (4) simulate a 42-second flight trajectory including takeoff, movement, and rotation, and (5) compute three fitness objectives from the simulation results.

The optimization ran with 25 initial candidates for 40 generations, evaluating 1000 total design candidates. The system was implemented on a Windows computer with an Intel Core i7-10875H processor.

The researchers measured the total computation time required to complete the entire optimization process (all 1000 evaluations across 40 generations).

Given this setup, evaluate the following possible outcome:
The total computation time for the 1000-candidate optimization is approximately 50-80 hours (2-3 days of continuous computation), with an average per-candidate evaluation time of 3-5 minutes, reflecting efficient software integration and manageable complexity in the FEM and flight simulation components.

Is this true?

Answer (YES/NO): YES